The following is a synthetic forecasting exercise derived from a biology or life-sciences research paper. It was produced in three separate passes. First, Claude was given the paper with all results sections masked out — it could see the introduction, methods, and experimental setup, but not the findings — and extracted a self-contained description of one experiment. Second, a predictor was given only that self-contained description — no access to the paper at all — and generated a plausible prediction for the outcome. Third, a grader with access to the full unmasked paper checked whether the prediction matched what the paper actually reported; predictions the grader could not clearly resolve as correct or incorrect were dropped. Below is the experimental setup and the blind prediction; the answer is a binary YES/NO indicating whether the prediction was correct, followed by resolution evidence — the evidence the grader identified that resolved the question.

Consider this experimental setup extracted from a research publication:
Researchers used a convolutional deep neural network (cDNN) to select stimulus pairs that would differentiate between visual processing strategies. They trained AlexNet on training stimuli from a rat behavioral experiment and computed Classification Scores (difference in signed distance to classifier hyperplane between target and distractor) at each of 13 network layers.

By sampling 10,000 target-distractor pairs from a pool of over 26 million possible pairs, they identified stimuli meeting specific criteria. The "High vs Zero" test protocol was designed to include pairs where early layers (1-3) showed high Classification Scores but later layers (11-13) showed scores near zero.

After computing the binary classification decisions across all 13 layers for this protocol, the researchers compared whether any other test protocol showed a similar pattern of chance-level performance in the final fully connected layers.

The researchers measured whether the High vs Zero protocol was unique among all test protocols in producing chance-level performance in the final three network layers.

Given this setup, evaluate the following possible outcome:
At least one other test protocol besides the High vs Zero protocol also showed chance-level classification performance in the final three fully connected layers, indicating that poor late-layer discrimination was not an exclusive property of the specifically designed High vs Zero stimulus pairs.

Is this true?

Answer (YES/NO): NO